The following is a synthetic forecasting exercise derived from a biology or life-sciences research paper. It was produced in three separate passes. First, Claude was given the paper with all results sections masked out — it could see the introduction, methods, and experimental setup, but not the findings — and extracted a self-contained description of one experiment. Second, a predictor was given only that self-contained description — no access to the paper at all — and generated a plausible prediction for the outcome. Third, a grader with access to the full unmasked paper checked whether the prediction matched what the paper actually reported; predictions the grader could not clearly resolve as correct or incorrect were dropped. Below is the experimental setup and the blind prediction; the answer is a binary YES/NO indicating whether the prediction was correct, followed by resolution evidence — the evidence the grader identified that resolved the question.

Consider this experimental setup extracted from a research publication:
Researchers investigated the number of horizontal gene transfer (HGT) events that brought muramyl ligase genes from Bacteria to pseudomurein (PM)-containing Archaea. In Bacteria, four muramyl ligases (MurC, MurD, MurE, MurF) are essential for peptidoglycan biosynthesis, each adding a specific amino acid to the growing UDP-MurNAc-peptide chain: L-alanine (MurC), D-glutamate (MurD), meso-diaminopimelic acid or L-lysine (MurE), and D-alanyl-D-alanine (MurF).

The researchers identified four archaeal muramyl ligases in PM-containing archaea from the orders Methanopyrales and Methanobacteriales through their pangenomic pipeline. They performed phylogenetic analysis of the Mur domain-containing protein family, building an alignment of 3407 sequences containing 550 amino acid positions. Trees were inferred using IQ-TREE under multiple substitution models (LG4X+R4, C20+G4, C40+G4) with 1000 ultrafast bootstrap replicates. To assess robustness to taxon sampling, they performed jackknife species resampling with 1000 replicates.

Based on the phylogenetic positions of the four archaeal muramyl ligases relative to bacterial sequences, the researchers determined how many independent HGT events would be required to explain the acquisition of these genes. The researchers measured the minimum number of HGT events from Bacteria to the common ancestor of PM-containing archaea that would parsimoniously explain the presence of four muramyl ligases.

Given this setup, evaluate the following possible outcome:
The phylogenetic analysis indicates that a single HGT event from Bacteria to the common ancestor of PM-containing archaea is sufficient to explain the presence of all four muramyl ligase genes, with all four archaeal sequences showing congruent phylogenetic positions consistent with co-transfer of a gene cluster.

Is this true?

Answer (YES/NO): NO